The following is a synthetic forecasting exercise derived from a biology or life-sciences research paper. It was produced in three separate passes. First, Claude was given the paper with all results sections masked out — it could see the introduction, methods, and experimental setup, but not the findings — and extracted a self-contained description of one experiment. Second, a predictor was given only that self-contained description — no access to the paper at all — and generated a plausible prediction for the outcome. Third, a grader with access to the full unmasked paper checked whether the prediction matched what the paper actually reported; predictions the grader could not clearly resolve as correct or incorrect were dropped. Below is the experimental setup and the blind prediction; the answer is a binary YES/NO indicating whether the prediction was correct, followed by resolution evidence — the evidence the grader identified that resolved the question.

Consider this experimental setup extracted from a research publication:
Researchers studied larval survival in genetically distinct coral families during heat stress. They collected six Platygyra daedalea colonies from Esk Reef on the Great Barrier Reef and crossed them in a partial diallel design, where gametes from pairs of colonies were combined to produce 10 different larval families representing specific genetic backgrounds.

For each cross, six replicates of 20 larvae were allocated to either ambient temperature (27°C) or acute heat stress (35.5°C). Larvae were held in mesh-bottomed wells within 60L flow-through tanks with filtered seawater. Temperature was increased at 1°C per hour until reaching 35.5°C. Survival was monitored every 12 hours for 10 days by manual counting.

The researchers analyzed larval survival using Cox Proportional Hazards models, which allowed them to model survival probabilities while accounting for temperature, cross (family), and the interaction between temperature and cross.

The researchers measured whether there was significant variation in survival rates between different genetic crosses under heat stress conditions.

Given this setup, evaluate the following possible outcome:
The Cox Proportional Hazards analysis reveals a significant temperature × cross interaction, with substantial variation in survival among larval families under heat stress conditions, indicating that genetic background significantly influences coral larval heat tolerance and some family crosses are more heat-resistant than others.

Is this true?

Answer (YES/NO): YES